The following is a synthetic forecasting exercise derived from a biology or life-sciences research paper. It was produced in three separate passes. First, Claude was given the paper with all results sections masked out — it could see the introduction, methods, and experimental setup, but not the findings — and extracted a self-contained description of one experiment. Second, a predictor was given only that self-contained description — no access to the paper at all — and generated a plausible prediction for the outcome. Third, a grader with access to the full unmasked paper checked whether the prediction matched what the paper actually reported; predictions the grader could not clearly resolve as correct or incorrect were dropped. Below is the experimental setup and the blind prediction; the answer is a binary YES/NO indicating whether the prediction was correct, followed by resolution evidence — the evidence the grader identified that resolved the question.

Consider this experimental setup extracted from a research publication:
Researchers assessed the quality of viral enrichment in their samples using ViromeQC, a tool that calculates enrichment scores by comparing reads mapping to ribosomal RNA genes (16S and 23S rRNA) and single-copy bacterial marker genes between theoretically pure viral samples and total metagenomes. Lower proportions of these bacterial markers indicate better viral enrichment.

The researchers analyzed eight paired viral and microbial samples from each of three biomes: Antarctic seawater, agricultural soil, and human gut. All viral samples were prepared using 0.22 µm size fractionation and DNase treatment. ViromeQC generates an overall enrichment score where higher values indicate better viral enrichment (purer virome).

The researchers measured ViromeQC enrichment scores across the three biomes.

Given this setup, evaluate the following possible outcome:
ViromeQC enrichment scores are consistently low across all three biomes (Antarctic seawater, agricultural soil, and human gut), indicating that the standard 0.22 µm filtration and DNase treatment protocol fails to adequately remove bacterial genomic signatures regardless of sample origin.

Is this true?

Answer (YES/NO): NO